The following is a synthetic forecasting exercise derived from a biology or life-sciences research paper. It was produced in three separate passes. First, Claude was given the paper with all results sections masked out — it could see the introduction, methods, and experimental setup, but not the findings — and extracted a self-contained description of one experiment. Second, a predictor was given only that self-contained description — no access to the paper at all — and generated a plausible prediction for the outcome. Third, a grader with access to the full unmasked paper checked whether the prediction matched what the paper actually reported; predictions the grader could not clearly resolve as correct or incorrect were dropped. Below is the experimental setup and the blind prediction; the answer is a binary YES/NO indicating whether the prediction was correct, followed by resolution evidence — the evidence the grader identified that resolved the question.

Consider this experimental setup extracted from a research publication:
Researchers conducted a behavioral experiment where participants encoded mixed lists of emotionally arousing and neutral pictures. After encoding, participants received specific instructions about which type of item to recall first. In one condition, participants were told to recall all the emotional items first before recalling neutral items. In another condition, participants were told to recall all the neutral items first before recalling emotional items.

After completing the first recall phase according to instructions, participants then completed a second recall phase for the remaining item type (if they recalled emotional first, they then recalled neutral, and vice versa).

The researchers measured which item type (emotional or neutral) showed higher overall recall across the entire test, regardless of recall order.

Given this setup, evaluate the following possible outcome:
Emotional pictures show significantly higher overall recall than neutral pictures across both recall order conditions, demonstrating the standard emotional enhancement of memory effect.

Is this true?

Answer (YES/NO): YES